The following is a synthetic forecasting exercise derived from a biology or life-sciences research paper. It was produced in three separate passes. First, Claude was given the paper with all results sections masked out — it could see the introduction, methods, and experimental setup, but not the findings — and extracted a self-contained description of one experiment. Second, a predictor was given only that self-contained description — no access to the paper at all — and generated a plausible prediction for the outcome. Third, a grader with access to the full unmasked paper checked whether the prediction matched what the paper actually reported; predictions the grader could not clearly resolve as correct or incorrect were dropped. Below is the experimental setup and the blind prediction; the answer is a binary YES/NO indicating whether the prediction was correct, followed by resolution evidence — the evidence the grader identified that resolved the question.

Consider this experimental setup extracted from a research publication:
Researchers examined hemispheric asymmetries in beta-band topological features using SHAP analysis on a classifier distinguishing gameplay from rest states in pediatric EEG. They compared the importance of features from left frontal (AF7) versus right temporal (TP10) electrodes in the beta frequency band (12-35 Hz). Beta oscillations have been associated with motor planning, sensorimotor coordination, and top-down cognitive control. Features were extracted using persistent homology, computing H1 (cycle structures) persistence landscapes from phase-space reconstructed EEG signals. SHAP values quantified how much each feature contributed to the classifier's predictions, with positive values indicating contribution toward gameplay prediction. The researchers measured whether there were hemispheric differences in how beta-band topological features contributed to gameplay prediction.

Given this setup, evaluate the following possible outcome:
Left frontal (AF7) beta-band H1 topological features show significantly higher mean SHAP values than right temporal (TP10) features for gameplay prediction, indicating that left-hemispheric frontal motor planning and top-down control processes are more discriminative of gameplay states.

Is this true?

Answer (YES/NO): YES